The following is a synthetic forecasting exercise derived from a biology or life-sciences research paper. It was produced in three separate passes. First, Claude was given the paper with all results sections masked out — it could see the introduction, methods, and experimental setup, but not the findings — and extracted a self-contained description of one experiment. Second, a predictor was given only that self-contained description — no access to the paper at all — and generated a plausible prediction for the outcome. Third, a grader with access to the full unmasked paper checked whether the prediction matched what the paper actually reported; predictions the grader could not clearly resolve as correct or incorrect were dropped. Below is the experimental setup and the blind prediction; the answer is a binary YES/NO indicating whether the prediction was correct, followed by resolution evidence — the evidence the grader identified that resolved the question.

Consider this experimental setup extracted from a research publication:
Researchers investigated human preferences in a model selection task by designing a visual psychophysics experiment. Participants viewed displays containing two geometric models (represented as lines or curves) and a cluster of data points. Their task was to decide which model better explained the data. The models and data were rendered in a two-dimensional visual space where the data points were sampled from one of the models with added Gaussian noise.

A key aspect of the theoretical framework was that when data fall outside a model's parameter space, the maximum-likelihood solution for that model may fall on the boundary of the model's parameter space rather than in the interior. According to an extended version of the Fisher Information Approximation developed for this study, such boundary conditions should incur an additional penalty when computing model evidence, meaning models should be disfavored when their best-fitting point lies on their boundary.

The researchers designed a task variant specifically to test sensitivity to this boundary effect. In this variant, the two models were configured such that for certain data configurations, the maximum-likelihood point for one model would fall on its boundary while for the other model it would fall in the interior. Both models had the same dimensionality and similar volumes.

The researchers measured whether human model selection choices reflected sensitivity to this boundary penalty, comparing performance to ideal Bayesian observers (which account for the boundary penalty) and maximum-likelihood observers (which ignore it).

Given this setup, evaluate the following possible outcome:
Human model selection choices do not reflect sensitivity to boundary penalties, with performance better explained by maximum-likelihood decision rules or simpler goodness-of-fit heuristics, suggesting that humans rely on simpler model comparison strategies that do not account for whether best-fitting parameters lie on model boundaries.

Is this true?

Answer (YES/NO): NO